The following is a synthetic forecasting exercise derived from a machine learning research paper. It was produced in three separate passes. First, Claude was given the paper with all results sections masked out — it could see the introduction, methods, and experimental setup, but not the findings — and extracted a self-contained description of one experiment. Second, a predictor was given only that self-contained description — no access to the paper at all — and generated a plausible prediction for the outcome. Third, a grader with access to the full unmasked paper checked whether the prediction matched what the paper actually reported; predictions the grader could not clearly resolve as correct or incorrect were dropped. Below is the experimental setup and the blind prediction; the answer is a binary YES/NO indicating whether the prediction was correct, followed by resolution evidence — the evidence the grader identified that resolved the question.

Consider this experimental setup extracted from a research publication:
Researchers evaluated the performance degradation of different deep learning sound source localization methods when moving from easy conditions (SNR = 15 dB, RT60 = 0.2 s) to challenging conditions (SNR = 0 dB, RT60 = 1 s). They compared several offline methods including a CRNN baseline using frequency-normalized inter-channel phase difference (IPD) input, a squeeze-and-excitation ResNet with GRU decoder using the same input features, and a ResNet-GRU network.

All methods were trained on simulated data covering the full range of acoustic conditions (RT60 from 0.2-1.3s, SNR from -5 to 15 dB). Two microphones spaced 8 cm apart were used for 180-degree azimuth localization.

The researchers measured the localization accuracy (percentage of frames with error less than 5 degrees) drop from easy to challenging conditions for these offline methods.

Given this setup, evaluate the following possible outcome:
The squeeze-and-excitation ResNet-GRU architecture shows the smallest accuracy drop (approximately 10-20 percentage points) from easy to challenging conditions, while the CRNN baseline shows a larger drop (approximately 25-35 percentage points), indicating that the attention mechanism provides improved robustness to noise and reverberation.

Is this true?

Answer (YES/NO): NO